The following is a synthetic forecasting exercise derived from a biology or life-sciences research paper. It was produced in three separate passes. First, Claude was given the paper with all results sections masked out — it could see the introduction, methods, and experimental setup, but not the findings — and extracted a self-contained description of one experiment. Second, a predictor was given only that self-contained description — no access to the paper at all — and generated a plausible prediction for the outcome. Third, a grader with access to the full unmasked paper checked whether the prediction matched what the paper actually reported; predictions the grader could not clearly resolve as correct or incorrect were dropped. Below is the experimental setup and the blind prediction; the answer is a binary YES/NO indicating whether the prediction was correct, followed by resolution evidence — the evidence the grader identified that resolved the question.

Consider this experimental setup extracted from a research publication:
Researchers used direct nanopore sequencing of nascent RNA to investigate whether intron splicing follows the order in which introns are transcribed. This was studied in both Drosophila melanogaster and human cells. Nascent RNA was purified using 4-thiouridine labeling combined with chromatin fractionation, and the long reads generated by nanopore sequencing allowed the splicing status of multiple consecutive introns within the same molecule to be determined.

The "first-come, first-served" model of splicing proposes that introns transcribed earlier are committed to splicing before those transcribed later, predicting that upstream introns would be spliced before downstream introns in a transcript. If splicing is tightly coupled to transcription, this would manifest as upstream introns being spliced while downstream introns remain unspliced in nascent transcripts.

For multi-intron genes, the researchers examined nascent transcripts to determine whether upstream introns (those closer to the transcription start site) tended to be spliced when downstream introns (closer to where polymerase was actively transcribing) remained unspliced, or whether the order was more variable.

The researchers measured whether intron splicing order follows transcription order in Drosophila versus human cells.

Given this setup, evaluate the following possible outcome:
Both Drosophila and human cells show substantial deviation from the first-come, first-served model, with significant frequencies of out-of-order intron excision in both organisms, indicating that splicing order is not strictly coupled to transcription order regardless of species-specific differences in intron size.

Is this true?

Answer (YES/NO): NO